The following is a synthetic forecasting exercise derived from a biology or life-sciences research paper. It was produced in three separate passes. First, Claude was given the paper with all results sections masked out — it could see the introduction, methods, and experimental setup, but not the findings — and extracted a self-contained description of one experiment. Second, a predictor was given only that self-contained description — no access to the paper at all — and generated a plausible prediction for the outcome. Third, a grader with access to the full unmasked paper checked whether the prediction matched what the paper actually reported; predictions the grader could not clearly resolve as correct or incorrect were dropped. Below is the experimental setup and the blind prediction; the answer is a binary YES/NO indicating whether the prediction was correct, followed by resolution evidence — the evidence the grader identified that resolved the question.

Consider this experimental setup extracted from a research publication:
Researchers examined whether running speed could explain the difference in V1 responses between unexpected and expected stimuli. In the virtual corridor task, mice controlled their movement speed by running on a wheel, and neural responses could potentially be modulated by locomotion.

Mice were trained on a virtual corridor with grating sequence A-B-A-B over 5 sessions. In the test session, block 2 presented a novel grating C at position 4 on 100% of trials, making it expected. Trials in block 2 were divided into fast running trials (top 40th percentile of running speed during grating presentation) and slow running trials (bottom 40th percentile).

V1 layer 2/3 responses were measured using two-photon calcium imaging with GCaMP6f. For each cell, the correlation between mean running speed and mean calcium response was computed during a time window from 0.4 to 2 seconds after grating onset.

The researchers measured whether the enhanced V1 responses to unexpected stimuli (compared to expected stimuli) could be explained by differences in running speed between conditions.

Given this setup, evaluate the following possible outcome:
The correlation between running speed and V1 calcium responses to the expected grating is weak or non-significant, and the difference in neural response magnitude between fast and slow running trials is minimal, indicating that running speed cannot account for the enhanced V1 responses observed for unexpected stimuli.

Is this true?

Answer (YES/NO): YES